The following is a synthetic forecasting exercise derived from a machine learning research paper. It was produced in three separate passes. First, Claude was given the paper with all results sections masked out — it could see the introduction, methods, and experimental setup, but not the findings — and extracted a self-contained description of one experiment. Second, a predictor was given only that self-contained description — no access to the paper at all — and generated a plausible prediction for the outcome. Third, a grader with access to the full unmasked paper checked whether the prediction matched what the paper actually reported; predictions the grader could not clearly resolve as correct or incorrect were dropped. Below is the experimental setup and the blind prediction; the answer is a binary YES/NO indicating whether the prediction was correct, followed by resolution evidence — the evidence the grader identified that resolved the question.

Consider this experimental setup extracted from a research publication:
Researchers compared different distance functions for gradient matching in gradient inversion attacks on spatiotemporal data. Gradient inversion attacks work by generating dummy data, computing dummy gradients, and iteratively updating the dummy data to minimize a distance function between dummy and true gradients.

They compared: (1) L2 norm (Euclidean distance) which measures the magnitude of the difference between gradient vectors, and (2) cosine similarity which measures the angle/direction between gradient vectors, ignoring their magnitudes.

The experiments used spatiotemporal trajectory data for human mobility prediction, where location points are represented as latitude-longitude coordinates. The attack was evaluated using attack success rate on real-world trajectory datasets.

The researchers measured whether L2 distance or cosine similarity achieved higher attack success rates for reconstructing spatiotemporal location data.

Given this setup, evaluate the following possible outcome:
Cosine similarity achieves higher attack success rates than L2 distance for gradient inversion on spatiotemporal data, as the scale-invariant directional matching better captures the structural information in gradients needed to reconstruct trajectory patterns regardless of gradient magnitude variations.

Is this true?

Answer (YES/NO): NO